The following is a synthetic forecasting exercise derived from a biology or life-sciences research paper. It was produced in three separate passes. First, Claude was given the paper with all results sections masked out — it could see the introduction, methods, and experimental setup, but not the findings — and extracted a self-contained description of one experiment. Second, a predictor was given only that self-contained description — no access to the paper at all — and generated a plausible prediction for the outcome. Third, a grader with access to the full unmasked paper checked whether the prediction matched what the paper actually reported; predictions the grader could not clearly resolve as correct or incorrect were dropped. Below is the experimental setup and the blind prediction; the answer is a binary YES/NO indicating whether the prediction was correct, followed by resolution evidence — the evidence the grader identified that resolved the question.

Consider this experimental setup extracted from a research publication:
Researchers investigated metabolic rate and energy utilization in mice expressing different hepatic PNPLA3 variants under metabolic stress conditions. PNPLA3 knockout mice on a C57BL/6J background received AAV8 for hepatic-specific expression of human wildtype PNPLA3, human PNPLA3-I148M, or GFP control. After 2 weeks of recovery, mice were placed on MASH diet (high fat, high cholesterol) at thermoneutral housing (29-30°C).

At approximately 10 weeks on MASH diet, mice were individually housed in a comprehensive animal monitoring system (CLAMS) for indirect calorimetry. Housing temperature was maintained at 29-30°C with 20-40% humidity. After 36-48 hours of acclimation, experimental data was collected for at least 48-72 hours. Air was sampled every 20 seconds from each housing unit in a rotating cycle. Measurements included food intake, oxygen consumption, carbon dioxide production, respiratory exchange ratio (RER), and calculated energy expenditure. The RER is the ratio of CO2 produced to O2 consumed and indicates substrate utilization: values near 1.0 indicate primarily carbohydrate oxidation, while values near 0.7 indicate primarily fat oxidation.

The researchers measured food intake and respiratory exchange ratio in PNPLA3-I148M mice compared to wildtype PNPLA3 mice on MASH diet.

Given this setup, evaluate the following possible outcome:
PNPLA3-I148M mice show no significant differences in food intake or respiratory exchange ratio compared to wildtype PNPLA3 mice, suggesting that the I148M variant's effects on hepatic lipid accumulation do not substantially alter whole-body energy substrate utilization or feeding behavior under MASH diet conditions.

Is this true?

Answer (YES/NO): YES